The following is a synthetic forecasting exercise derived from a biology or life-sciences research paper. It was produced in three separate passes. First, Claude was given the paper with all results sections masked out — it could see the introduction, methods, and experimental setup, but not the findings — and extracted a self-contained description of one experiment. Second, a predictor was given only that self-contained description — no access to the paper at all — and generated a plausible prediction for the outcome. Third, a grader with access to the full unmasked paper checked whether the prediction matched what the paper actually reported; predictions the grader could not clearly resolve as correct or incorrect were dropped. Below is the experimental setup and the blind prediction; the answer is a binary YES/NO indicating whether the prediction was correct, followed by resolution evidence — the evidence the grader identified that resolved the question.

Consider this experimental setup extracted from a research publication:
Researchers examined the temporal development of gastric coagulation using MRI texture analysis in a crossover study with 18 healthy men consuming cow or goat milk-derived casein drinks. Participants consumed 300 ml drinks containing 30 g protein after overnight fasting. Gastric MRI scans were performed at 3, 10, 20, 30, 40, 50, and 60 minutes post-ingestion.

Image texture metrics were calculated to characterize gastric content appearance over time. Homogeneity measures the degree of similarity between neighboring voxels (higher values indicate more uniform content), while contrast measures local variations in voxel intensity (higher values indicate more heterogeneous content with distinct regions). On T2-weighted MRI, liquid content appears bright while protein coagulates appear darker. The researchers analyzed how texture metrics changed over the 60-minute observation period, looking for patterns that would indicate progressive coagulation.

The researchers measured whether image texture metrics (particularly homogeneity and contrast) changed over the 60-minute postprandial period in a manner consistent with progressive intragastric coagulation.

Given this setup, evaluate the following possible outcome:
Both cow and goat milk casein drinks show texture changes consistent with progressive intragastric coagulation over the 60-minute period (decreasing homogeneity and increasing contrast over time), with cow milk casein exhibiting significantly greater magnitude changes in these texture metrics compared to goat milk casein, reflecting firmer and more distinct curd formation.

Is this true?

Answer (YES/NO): NO